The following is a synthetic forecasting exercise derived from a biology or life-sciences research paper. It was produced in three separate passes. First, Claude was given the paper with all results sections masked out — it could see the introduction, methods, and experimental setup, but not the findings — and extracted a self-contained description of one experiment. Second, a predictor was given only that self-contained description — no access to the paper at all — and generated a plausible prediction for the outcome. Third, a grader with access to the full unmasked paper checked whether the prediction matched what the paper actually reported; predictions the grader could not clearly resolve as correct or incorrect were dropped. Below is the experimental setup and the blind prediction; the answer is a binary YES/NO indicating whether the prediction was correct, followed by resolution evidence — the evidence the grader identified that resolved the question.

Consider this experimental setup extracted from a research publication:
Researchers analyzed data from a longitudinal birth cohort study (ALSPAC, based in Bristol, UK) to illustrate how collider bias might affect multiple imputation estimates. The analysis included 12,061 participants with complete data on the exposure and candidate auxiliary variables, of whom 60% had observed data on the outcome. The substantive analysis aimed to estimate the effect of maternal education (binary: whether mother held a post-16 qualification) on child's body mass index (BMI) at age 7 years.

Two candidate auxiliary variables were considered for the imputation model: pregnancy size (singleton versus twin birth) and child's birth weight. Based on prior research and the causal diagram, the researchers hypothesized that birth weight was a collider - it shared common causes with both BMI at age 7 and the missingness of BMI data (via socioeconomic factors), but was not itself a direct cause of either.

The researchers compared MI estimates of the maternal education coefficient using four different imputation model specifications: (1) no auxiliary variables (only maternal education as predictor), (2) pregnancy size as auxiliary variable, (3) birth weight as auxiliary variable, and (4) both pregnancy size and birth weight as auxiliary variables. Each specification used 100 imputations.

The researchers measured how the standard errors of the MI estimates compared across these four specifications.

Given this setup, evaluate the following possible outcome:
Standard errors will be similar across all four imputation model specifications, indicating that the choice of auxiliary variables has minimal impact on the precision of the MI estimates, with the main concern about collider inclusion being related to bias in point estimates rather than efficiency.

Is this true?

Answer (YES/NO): NO